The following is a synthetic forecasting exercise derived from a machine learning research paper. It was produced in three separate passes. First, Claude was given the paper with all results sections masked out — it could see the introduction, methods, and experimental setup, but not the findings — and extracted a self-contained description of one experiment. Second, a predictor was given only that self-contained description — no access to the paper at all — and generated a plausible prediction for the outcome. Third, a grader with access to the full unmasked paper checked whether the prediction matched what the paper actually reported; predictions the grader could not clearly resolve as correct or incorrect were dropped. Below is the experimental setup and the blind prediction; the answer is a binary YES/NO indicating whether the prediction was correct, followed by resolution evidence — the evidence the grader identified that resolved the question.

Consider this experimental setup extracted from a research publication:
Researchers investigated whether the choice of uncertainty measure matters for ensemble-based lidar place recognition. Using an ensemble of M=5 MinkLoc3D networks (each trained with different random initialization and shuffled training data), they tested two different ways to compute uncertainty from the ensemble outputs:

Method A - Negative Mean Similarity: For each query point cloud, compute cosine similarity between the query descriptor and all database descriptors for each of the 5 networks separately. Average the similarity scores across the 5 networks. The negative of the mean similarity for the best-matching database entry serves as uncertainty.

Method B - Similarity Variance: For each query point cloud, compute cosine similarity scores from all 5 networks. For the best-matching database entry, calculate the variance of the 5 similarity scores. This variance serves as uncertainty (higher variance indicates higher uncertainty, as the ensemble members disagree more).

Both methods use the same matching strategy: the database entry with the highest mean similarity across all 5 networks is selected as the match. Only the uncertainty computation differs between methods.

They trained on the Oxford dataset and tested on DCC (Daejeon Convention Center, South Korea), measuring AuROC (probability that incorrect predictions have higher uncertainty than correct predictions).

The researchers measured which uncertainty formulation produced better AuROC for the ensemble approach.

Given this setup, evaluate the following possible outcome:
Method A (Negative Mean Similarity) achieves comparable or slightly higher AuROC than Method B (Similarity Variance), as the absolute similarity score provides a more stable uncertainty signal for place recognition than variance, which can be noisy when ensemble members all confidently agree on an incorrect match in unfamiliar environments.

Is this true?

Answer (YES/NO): YES